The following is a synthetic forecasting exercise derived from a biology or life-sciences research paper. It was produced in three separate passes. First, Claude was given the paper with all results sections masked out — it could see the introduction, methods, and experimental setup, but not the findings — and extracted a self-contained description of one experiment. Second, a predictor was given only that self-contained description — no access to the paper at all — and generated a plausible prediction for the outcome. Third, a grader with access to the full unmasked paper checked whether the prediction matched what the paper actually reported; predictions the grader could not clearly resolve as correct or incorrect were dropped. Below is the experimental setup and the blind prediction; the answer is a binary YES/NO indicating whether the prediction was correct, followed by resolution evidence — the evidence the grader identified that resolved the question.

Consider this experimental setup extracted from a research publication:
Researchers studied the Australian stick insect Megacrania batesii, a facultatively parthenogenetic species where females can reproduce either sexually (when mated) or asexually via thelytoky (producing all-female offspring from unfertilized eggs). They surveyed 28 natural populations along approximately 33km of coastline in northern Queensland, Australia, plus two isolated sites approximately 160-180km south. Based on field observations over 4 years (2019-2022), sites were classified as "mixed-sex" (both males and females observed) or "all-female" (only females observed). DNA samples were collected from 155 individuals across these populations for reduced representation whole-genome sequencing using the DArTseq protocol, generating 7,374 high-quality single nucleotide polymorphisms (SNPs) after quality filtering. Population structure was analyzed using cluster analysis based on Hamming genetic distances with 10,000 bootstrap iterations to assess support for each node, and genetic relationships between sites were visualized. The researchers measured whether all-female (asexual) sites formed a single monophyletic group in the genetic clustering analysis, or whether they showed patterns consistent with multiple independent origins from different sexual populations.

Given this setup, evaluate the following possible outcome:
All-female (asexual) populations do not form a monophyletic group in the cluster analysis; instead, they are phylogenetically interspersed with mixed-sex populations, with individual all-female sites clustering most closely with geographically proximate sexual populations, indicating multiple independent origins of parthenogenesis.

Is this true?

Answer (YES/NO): YES